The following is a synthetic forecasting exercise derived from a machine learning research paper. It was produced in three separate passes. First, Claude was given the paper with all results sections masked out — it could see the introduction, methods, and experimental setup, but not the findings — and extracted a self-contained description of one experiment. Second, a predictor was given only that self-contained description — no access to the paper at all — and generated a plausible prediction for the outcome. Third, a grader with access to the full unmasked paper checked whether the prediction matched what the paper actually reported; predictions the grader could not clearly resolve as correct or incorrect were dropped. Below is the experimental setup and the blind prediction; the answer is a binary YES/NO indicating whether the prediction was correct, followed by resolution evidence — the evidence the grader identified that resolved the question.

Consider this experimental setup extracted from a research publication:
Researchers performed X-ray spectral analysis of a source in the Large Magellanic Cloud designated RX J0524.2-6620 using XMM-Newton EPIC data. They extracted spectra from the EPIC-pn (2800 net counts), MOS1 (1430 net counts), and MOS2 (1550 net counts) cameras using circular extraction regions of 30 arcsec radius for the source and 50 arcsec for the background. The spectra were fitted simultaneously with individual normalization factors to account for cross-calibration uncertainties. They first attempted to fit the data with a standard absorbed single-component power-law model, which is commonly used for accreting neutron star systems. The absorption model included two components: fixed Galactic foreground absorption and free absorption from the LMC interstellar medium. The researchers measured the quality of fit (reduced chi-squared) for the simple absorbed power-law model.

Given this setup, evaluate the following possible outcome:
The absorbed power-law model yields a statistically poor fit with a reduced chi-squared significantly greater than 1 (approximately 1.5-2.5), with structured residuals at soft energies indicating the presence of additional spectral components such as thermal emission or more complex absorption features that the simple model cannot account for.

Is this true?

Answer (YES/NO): NO